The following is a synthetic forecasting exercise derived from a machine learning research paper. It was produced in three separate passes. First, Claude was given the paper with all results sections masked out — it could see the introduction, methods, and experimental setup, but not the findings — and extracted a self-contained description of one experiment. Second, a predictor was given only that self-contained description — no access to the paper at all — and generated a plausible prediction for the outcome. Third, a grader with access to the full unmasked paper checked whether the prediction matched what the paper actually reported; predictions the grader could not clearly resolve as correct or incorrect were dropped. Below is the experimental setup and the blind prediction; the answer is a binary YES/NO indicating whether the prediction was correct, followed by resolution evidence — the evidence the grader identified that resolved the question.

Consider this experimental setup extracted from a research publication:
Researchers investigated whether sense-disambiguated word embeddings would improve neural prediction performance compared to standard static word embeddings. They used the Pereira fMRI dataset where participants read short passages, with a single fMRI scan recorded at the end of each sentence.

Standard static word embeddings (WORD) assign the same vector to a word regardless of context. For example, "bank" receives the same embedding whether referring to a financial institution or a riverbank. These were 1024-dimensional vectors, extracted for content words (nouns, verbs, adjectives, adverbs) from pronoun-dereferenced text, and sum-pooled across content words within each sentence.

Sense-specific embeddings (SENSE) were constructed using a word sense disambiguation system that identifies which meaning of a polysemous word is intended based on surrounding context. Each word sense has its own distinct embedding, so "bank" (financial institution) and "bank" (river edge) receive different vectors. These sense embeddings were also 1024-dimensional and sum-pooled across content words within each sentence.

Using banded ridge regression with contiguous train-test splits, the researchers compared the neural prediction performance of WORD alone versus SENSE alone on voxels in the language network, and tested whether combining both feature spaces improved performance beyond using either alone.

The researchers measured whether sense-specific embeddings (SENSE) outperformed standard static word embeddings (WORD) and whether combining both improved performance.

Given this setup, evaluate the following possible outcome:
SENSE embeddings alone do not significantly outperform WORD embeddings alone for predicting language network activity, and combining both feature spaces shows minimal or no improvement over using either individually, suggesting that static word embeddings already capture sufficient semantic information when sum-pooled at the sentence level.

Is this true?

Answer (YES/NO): NO